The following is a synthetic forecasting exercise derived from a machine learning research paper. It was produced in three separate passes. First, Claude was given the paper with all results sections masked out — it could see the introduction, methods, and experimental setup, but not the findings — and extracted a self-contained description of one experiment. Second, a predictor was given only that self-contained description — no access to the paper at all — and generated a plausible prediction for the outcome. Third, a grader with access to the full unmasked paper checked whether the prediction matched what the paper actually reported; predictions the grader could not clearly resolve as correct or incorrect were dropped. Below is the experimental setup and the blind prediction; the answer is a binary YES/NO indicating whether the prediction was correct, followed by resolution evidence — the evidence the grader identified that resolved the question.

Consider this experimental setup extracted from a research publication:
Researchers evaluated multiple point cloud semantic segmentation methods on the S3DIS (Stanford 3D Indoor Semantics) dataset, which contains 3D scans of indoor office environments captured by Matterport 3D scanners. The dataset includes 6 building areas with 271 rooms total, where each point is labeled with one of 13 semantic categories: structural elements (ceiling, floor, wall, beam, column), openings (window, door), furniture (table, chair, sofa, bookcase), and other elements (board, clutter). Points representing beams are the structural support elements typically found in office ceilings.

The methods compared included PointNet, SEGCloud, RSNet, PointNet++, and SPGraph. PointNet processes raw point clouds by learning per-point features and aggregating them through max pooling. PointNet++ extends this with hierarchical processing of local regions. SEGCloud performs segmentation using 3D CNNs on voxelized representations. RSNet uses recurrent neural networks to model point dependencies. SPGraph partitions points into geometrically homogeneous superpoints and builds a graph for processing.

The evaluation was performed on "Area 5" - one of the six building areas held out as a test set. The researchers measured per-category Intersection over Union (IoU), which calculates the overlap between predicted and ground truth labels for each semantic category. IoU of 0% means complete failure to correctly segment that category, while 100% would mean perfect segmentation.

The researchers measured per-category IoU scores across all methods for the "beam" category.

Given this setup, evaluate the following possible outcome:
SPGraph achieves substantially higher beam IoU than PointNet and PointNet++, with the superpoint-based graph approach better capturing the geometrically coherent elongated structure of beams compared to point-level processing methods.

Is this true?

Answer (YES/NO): NO